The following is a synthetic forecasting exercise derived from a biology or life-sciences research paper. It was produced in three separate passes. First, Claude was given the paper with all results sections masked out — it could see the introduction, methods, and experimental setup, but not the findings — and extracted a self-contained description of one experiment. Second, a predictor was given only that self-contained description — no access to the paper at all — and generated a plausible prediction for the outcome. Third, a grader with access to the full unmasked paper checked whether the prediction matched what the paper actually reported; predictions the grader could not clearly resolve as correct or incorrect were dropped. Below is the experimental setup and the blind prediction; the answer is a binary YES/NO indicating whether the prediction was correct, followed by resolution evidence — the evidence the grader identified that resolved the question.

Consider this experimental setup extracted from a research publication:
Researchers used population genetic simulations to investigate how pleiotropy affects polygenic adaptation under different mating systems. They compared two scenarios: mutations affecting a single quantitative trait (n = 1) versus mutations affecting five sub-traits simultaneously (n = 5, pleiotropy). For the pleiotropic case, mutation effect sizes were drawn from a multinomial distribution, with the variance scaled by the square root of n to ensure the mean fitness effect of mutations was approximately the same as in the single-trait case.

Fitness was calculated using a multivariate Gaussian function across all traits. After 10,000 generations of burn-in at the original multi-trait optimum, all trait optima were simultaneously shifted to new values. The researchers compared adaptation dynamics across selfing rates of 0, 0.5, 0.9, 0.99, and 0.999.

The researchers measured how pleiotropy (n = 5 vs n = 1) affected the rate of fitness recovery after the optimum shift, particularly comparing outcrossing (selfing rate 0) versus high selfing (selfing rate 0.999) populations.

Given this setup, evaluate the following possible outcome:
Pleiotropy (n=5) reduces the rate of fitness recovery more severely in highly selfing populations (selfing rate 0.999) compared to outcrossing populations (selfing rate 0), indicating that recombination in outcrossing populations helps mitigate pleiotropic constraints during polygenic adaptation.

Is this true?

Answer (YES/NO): NO